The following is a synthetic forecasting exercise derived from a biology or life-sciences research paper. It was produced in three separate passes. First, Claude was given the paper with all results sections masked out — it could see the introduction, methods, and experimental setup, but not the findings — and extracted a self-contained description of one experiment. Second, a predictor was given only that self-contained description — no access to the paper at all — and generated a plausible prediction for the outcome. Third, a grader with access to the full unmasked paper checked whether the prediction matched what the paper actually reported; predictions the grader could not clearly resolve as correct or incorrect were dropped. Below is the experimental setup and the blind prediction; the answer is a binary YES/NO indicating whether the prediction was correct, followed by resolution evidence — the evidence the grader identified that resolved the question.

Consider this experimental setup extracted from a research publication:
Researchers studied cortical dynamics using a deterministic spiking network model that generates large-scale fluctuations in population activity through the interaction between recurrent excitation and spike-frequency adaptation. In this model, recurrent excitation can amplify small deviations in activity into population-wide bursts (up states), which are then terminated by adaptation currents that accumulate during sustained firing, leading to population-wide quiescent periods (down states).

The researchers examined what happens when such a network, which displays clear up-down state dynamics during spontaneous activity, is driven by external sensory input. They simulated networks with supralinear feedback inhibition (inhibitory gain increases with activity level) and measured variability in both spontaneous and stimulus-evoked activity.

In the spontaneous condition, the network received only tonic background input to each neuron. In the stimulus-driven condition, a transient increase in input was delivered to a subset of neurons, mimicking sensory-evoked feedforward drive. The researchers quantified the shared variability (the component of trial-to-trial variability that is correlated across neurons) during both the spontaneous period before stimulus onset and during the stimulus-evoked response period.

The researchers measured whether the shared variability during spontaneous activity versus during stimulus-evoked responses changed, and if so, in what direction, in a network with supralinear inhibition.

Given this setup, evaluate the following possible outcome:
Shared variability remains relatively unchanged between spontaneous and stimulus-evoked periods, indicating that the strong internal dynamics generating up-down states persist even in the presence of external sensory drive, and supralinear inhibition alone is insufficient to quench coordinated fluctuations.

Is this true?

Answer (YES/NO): NO